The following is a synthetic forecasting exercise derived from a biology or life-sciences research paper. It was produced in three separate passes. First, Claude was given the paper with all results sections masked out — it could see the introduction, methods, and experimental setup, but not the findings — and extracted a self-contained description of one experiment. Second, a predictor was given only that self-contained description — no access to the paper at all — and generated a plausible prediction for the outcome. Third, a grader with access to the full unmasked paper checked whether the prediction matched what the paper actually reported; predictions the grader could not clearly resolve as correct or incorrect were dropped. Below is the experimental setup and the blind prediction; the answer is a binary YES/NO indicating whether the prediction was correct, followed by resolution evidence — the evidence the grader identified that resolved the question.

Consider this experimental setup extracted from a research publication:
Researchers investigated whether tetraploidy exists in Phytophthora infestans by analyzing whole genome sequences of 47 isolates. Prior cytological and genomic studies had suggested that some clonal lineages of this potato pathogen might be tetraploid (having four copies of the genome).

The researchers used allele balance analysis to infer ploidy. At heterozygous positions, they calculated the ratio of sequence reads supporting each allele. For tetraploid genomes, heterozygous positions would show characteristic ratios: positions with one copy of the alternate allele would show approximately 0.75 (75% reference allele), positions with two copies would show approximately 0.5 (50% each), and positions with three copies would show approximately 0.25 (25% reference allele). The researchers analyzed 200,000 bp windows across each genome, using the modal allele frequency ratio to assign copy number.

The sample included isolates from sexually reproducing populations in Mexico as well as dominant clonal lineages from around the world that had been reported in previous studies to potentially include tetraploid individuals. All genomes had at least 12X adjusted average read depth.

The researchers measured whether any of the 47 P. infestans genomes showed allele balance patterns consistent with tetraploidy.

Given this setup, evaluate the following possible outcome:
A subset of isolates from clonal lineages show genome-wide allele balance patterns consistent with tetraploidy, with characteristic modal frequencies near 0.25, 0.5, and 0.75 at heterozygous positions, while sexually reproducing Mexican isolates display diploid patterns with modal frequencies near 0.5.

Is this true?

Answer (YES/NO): NO